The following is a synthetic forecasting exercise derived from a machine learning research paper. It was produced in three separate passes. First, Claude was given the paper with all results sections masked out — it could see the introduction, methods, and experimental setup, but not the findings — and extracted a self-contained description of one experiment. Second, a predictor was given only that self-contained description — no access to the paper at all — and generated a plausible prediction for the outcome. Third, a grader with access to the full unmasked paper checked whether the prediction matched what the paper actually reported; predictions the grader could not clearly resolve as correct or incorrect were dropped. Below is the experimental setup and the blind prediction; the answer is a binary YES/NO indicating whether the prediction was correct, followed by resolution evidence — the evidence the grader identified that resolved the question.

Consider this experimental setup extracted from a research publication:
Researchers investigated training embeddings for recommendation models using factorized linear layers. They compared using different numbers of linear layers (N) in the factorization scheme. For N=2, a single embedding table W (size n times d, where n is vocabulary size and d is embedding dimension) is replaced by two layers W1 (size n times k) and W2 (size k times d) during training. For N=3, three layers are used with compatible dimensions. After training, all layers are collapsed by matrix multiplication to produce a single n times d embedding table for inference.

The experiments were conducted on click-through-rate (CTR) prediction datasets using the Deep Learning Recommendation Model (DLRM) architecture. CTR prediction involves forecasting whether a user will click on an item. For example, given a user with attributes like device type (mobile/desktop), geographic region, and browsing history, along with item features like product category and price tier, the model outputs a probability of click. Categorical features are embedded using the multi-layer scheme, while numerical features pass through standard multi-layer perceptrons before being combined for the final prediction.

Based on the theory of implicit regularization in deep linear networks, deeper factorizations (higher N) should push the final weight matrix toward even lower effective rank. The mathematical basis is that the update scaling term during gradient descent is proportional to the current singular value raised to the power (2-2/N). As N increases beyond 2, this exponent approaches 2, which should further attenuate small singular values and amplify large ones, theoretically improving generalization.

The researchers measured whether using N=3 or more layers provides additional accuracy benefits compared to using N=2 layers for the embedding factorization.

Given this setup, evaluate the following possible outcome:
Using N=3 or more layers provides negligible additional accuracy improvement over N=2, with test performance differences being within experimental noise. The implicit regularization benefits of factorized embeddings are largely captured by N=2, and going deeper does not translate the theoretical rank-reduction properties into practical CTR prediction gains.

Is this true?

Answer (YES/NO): YES